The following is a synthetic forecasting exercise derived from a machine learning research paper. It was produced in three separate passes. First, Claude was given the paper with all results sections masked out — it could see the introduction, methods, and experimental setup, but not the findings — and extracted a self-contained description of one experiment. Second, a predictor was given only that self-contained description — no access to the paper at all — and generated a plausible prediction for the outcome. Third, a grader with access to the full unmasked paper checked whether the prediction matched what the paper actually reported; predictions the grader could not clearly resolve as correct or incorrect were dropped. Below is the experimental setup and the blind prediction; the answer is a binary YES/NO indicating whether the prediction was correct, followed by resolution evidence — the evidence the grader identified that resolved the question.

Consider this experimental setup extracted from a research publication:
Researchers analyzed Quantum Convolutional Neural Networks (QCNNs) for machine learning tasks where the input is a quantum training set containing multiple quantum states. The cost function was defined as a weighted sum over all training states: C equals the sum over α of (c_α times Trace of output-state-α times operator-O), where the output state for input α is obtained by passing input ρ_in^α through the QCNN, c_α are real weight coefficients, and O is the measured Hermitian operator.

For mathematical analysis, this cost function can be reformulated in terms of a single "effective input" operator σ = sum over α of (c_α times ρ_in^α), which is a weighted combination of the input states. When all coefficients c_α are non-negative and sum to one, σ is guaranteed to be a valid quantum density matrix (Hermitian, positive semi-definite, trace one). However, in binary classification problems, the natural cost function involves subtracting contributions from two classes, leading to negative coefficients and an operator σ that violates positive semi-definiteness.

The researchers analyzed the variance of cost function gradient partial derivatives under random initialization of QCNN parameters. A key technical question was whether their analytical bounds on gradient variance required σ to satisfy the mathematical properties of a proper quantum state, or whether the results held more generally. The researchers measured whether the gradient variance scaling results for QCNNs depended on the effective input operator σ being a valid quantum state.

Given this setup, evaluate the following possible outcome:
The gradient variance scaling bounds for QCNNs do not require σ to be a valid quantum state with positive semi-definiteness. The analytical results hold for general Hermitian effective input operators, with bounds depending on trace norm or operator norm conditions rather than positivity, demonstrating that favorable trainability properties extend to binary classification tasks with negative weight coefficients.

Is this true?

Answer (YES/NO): YES